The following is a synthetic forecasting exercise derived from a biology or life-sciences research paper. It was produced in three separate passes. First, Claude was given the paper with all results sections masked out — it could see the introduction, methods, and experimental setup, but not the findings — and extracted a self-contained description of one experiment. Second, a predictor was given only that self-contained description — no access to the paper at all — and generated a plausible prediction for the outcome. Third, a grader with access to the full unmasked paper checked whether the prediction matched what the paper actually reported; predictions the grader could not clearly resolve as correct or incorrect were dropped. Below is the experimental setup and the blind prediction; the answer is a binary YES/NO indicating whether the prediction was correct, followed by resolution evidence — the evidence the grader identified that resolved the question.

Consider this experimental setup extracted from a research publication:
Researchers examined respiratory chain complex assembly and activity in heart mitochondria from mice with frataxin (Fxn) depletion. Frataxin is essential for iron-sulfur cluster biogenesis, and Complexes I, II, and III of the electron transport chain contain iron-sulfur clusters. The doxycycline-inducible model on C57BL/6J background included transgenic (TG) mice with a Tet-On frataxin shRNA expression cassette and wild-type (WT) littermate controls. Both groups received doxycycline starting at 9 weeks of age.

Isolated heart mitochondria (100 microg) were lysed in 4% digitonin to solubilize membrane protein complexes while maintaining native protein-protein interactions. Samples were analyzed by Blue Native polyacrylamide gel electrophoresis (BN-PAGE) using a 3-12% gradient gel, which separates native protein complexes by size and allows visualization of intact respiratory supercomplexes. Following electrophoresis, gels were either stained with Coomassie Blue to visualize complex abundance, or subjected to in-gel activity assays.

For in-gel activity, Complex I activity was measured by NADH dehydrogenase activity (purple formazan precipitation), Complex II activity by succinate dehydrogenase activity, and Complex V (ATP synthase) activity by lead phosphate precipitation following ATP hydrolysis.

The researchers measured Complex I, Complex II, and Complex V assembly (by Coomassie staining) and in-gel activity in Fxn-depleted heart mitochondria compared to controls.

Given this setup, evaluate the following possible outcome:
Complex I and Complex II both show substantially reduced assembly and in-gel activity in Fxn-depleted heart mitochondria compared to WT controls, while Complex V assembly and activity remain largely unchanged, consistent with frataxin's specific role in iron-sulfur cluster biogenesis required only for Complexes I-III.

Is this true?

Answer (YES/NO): YES